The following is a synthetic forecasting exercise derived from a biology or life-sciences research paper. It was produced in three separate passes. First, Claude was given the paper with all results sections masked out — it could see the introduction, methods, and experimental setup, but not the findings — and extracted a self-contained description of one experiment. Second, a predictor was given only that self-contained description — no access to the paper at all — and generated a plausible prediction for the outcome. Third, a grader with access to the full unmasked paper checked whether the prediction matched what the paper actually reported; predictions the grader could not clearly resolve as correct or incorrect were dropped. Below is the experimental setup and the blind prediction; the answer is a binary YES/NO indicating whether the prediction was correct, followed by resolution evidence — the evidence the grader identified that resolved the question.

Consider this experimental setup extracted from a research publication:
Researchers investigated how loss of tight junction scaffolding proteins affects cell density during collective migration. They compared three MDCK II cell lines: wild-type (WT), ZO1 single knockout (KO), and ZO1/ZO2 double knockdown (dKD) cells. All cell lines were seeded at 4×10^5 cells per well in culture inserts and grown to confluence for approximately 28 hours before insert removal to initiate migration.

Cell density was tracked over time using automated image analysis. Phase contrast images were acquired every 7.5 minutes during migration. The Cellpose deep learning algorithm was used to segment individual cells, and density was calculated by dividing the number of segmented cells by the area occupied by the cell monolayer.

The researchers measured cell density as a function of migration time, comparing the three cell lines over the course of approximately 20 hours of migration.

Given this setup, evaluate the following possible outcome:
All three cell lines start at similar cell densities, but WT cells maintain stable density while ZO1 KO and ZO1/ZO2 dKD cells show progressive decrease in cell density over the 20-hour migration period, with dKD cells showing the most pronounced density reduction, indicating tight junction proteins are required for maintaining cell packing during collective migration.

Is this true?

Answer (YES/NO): NO